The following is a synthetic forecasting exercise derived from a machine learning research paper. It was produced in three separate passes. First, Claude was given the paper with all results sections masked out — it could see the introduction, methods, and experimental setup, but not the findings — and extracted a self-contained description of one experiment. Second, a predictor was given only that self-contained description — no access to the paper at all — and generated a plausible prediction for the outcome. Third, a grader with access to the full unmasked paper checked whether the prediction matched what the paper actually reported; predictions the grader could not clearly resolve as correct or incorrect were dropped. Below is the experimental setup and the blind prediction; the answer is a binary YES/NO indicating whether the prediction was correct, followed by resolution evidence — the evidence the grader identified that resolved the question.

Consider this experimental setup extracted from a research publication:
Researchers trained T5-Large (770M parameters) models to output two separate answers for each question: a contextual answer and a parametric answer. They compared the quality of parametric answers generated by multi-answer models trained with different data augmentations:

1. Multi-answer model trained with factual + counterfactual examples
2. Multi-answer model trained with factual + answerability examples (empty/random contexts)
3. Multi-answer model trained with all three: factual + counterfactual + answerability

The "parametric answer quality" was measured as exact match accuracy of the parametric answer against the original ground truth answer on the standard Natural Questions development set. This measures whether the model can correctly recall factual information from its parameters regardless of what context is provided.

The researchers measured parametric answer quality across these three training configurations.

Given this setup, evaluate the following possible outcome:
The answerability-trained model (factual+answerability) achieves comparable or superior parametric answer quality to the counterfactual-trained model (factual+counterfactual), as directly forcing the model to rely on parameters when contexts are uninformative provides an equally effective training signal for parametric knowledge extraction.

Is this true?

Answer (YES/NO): YES